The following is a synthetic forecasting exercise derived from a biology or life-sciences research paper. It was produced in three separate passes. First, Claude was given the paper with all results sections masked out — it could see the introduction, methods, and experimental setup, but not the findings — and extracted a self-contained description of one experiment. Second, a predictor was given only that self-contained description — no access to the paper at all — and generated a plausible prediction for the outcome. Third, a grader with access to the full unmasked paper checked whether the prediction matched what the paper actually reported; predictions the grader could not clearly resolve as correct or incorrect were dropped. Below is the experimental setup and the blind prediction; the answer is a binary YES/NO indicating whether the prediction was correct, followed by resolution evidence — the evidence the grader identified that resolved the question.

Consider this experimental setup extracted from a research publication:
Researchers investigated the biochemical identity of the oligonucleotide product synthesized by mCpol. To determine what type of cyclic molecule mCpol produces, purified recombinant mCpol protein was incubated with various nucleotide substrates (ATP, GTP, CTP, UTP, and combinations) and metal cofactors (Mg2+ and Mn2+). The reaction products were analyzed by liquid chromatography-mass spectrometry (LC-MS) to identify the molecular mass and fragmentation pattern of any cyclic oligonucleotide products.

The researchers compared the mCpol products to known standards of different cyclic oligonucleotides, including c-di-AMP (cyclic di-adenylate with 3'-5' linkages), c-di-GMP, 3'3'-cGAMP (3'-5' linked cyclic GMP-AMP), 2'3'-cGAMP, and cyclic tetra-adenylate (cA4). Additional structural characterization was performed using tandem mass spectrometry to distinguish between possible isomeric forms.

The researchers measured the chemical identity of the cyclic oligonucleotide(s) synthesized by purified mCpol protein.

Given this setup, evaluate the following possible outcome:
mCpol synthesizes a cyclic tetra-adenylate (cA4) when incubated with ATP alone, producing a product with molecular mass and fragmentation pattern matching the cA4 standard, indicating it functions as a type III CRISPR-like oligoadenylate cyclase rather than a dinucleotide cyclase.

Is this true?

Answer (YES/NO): NO